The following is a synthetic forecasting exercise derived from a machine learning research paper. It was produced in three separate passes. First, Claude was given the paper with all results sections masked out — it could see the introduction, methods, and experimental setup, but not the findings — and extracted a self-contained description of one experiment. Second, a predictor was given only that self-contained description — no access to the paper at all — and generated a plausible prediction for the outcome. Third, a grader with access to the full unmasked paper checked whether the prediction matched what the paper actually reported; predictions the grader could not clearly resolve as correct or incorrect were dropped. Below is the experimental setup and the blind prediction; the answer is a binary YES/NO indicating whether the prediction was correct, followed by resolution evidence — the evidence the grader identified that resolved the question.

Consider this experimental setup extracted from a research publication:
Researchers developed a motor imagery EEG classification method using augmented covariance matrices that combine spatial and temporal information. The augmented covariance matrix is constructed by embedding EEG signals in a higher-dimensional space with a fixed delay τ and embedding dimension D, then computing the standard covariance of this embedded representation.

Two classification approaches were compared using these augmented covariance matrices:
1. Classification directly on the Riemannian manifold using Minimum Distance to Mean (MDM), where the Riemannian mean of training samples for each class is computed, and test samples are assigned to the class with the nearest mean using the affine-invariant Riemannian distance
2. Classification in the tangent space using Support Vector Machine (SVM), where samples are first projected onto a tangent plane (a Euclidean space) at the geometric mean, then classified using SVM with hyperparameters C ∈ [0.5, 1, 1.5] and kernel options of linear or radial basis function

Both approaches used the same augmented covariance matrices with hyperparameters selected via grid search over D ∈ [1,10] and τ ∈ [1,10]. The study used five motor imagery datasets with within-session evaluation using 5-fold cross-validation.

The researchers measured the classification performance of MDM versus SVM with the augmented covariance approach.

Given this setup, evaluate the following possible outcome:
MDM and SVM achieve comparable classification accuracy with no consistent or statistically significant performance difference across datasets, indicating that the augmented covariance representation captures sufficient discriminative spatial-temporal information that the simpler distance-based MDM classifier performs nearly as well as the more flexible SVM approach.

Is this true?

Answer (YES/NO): NO